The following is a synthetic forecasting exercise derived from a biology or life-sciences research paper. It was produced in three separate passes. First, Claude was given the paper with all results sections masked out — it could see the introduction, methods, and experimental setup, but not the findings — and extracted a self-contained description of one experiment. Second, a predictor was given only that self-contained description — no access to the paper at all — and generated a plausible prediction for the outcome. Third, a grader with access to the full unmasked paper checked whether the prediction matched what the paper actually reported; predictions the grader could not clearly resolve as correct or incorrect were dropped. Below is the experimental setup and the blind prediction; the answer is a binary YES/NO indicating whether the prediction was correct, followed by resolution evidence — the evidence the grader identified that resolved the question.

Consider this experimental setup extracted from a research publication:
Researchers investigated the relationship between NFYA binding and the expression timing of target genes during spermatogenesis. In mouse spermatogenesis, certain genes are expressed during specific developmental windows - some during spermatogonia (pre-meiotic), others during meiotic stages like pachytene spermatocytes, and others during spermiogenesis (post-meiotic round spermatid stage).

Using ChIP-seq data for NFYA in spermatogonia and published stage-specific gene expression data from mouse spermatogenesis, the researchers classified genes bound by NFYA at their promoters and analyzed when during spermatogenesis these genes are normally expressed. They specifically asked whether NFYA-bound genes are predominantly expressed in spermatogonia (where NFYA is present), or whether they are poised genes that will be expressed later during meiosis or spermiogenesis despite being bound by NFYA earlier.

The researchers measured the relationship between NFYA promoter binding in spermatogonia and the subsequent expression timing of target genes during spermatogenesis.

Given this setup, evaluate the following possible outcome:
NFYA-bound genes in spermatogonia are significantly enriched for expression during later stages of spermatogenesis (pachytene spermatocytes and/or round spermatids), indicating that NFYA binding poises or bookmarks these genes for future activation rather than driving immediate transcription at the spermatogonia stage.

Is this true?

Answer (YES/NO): YES